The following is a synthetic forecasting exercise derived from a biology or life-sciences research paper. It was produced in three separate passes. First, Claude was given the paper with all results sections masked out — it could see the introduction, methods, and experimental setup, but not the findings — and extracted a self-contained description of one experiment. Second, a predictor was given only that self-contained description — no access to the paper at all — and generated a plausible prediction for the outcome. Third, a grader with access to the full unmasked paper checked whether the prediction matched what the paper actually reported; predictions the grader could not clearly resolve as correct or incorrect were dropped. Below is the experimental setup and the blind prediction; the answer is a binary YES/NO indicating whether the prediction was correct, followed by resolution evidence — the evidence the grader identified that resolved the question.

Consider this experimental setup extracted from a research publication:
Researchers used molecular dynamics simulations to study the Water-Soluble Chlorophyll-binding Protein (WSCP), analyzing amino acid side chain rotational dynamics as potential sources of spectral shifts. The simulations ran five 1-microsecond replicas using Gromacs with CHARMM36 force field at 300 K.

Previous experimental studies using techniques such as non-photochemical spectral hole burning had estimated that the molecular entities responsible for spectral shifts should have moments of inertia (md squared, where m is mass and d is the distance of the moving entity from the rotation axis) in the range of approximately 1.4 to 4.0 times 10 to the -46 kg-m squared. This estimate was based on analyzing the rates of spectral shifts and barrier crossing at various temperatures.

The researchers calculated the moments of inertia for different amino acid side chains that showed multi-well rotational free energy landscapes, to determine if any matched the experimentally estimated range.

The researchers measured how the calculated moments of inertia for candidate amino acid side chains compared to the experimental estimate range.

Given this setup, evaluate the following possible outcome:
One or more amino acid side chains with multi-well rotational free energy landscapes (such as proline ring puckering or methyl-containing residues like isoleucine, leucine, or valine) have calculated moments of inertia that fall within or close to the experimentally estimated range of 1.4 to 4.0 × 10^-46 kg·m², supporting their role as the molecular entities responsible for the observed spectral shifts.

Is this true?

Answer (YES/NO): NO